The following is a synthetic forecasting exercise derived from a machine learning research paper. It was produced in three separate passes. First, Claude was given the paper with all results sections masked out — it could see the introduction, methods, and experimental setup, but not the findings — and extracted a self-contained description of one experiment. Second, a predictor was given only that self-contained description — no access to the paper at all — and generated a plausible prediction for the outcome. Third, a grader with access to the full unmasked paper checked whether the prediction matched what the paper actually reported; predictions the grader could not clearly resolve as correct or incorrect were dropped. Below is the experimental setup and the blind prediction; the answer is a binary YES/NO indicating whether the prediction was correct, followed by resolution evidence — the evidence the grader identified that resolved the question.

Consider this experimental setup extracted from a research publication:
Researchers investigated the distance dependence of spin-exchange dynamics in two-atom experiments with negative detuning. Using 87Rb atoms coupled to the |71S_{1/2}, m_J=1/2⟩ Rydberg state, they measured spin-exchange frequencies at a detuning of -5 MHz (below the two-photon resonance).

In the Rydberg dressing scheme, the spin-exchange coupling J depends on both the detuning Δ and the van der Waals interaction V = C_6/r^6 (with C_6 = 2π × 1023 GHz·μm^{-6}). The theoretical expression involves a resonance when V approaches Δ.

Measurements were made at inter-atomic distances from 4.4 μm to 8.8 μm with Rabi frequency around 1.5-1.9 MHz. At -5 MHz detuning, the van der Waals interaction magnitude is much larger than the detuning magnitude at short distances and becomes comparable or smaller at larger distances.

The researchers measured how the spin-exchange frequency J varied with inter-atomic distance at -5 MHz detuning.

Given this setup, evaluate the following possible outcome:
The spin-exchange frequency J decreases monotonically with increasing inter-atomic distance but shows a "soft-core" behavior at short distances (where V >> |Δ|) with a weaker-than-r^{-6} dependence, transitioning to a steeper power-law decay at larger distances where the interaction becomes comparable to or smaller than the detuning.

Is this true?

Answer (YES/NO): NO